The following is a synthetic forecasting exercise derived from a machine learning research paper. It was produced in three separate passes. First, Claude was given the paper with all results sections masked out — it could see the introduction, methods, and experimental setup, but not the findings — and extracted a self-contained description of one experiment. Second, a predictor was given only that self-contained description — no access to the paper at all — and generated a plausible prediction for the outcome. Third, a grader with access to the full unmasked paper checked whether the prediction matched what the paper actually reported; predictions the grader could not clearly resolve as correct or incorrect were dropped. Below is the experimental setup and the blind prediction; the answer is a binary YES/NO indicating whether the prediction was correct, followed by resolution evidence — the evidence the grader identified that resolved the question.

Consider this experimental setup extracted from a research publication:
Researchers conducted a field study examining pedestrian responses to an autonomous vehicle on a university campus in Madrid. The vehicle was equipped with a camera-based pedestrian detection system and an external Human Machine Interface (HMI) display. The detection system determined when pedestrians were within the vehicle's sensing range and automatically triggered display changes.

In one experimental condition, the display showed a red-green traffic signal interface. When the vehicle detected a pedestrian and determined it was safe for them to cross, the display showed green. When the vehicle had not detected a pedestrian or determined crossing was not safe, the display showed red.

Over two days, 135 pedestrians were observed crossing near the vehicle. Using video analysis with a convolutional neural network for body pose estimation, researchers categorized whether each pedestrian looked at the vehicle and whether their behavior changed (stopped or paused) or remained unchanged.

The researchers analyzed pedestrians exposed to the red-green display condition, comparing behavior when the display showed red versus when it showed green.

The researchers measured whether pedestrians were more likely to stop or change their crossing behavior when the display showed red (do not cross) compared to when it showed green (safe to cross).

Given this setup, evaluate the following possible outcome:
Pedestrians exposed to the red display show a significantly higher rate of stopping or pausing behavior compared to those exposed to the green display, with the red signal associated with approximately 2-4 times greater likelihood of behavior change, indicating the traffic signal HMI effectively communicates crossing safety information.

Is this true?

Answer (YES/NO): NO